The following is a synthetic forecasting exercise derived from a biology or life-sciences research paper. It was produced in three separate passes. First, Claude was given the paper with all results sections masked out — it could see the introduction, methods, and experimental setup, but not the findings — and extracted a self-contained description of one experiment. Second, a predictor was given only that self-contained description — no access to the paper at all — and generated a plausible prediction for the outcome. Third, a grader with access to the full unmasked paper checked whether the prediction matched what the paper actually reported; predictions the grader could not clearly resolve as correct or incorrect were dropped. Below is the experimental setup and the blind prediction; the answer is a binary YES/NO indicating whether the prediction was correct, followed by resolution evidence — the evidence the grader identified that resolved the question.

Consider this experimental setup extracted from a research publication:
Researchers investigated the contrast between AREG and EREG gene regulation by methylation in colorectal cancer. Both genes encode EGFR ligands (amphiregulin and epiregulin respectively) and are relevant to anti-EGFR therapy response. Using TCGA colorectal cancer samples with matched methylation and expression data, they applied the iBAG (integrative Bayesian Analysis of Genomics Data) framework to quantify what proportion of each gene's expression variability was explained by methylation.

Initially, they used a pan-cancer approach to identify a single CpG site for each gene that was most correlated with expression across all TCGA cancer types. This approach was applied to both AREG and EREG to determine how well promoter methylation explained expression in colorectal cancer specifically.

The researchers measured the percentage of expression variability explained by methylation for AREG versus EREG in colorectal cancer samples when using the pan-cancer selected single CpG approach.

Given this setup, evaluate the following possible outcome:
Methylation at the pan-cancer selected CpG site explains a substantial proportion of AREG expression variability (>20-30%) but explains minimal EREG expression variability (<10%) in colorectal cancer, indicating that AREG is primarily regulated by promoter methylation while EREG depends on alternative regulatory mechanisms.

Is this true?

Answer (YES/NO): NO